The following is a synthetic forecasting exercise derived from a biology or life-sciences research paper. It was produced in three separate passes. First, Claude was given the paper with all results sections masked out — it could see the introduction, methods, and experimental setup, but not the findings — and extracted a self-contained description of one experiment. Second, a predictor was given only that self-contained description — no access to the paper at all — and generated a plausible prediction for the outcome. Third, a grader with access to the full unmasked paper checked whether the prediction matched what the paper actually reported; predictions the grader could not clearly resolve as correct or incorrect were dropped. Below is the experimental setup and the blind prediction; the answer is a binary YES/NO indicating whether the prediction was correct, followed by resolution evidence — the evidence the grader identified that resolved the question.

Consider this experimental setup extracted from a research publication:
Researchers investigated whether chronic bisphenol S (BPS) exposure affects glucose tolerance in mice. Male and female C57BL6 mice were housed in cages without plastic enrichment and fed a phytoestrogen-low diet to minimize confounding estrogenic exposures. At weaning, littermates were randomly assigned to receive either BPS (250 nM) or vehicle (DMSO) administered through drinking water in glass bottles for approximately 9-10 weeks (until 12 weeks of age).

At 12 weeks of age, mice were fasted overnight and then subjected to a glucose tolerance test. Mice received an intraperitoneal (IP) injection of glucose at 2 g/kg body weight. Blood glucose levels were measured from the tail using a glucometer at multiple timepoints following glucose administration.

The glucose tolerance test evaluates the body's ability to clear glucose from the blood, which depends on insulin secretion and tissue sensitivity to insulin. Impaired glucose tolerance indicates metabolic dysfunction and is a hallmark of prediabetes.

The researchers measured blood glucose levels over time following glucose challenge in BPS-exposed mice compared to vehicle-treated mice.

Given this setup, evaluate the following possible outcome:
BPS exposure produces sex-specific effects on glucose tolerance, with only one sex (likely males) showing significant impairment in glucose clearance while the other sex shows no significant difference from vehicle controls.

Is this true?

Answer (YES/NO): NO